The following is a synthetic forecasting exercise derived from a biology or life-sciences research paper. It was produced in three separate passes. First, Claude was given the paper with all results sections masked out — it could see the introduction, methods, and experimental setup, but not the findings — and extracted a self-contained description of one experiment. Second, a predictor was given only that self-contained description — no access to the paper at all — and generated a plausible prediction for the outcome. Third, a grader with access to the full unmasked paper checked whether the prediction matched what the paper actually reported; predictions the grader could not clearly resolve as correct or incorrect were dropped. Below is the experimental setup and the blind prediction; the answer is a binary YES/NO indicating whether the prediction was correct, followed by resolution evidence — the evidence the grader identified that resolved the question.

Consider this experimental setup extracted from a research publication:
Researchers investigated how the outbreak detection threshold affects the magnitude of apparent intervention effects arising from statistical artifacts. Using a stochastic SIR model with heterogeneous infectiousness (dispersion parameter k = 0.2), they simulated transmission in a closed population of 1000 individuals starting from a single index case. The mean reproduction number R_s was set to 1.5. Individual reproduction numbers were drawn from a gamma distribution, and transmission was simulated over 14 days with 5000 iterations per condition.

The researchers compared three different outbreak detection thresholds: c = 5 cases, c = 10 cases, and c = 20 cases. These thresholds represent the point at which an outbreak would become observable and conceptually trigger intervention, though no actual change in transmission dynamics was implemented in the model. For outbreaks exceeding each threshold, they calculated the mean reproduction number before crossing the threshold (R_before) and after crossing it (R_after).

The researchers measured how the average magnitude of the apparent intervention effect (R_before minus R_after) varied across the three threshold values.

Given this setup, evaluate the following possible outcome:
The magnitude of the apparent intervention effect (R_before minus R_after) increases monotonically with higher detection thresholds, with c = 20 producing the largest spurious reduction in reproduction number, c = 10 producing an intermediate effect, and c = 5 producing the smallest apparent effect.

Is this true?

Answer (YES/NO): YES